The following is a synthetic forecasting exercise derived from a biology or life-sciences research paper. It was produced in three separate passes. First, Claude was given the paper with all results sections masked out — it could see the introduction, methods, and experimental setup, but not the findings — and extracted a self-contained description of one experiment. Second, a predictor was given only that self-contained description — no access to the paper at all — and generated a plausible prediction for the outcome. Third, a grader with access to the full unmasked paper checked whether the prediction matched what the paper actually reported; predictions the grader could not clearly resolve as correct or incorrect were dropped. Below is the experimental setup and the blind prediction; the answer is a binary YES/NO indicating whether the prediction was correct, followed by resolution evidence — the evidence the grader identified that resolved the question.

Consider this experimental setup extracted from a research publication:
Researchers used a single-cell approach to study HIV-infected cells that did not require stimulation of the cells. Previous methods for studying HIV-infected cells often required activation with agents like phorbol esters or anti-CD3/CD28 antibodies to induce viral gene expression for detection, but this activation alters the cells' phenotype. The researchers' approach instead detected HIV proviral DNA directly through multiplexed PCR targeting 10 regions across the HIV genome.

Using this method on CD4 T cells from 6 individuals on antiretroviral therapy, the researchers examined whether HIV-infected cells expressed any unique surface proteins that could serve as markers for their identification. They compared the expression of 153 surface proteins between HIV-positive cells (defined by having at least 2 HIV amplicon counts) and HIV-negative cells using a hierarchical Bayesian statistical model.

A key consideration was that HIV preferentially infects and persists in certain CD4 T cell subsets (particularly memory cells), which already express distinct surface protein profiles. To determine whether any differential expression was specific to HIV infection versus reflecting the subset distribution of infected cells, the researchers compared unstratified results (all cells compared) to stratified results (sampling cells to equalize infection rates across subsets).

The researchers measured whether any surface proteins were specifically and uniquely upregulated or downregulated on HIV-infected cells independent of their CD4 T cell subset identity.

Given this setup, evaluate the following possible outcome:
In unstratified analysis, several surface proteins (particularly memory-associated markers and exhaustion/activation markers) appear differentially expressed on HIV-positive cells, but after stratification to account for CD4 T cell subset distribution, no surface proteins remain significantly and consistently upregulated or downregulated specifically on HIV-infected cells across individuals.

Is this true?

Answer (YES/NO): NO